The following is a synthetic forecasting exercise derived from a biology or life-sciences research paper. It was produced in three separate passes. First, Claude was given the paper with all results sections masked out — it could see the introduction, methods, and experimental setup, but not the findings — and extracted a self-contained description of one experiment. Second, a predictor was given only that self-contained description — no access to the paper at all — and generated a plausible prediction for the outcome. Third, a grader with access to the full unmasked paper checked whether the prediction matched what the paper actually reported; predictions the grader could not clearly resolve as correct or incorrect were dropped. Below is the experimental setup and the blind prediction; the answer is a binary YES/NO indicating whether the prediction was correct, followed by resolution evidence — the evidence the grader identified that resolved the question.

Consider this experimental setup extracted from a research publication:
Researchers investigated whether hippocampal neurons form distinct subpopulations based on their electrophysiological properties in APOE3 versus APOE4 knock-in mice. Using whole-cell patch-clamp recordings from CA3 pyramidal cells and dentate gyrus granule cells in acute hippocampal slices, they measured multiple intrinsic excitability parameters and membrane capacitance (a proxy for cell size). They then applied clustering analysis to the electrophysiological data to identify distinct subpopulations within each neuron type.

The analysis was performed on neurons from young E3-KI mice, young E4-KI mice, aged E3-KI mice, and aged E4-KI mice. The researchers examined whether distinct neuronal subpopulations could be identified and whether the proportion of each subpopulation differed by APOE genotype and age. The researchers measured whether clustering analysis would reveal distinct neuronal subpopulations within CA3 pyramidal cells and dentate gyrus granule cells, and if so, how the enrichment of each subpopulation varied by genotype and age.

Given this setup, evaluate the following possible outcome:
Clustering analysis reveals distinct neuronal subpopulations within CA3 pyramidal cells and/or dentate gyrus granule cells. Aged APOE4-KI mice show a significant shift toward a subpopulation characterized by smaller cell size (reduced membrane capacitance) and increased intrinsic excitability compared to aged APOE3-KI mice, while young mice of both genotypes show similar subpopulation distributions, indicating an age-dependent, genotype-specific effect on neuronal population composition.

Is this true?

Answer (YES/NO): NO